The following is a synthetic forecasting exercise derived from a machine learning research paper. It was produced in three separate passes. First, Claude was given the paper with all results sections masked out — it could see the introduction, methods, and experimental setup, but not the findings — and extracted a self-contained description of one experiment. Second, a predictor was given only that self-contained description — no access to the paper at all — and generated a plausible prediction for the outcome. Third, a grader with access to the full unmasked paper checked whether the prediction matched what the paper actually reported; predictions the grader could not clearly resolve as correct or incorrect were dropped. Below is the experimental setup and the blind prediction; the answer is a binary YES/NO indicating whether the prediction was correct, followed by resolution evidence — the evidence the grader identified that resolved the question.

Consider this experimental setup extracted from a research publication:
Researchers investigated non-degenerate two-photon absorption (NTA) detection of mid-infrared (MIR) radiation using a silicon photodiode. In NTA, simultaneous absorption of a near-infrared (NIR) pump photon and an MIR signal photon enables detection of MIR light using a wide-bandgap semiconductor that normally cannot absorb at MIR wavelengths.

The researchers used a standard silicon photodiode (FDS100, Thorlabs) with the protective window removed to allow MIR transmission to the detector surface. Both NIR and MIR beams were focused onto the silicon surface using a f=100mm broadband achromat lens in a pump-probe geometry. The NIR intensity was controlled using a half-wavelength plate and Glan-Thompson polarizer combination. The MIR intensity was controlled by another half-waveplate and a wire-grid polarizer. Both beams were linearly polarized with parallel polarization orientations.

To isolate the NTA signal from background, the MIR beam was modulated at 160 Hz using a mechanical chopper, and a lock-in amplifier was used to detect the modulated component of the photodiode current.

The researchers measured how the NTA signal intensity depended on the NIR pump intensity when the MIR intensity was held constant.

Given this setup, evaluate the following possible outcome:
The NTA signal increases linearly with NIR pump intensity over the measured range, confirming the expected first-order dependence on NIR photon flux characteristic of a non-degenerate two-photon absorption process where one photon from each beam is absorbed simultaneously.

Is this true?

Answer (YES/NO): YES